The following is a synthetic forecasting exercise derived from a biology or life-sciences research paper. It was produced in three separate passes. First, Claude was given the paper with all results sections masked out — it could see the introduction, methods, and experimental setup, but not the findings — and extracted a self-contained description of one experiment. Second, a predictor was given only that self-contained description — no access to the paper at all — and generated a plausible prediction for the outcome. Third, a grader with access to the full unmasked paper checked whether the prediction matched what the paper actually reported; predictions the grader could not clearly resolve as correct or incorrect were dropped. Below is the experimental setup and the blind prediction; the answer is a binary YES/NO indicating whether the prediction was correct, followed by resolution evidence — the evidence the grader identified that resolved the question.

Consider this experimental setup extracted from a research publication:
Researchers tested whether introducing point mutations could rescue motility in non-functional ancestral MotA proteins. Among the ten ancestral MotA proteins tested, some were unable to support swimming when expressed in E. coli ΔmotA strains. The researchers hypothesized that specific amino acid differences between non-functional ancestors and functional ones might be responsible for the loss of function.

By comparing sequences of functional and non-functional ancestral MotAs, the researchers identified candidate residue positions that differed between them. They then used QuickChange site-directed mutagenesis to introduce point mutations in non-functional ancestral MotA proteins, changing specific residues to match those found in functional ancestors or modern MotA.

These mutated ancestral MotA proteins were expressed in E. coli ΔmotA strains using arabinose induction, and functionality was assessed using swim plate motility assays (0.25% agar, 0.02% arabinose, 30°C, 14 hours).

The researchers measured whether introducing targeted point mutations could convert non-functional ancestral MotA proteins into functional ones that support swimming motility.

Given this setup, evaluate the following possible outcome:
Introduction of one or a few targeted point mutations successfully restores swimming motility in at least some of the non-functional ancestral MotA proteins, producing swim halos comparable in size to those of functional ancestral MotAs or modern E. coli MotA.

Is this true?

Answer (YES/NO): NO